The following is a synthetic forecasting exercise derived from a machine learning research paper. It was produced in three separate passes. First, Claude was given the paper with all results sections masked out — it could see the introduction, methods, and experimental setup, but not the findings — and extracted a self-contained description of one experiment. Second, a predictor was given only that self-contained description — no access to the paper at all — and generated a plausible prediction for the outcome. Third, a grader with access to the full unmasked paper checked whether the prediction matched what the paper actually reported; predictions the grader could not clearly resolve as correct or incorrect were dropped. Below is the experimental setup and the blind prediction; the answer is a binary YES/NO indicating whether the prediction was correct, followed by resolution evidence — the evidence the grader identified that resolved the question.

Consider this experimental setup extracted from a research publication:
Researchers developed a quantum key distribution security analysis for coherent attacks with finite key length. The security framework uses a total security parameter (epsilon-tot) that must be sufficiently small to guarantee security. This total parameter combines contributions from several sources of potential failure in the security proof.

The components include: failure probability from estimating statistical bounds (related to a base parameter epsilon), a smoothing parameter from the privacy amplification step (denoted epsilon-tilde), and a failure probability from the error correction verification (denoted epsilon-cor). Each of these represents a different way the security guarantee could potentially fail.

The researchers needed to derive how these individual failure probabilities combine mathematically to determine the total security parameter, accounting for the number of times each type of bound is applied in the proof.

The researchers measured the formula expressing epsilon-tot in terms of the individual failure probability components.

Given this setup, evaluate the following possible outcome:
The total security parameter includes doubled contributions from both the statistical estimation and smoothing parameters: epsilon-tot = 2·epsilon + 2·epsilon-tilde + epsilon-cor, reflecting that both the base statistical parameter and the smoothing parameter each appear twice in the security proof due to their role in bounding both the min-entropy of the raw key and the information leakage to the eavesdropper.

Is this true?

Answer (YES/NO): NO